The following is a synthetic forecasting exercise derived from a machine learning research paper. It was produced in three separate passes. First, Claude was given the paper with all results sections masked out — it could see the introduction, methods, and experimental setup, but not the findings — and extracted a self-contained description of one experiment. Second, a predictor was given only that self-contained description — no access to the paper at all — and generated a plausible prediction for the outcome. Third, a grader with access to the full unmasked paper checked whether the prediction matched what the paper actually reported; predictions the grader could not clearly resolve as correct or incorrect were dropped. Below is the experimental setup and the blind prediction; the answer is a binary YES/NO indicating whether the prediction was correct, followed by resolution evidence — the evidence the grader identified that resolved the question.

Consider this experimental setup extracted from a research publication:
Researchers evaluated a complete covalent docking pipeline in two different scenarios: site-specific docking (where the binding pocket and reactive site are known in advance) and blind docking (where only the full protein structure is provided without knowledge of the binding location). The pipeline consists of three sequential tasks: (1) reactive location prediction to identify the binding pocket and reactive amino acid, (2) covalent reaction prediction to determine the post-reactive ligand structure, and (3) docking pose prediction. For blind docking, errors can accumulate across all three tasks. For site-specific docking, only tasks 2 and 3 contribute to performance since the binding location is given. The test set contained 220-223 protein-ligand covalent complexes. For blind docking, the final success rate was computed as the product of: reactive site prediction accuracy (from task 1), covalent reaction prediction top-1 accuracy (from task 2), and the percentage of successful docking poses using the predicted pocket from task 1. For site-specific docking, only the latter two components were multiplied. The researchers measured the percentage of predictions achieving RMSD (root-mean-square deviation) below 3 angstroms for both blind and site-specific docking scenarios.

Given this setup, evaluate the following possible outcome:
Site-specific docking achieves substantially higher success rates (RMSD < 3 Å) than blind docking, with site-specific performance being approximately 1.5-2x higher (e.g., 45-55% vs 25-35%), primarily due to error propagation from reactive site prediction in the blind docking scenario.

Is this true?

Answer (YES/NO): NO